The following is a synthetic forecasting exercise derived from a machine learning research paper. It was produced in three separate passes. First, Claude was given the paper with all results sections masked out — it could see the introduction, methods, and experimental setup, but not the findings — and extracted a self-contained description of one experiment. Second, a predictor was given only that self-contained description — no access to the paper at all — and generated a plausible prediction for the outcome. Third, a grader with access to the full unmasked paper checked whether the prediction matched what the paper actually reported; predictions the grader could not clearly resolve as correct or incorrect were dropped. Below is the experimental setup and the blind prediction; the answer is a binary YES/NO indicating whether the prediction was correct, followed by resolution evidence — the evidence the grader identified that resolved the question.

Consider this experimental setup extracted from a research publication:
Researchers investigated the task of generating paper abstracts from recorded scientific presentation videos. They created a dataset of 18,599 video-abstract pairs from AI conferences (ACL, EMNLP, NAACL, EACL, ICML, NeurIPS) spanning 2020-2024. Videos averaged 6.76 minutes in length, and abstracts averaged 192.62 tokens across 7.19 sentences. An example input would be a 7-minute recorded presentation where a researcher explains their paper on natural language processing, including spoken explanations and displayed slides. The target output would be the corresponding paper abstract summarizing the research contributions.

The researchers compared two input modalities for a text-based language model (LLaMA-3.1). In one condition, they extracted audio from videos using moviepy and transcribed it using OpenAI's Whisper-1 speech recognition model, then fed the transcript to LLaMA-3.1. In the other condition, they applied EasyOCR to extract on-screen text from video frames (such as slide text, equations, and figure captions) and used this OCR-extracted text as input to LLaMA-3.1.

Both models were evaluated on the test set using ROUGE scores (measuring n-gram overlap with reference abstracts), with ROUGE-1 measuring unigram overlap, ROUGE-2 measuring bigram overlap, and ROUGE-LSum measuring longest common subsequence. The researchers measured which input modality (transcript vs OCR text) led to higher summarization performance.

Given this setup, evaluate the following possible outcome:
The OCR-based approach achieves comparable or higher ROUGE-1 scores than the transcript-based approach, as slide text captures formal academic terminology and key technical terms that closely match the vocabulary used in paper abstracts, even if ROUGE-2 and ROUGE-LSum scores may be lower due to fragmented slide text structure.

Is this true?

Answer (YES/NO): NO